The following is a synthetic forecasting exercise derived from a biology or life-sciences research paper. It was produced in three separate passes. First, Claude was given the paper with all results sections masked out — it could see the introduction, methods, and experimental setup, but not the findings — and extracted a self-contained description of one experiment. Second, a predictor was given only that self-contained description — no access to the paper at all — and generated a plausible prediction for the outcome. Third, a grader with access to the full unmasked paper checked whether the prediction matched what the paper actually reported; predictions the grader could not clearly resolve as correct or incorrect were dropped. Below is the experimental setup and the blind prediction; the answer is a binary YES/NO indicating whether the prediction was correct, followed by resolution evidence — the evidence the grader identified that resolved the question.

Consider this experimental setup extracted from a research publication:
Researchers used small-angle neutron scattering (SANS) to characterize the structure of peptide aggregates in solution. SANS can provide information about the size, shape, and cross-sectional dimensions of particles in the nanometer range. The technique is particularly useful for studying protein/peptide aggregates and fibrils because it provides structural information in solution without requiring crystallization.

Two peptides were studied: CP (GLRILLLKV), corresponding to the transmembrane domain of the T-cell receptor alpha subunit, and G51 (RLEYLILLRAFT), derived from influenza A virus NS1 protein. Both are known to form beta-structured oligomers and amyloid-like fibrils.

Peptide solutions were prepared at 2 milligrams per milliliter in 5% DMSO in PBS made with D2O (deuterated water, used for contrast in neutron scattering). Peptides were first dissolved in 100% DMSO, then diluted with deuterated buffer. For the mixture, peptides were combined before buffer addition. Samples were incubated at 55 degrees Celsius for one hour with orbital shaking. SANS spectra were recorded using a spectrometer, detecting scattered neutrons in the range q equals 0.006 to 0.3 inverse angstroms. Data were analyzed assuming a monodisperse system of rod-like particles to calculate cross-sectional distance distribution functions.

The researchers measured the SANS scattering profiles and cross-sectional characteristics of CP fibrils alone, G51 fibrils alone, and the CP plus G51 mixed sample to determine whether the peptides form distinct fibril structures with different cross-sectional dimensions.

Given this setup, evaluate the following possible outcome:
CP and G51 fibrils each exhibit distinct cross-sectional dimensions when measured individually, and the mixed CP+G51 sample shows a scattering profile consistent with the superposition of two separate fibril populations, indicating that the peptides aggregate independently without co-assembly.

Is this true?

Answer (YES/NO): NO